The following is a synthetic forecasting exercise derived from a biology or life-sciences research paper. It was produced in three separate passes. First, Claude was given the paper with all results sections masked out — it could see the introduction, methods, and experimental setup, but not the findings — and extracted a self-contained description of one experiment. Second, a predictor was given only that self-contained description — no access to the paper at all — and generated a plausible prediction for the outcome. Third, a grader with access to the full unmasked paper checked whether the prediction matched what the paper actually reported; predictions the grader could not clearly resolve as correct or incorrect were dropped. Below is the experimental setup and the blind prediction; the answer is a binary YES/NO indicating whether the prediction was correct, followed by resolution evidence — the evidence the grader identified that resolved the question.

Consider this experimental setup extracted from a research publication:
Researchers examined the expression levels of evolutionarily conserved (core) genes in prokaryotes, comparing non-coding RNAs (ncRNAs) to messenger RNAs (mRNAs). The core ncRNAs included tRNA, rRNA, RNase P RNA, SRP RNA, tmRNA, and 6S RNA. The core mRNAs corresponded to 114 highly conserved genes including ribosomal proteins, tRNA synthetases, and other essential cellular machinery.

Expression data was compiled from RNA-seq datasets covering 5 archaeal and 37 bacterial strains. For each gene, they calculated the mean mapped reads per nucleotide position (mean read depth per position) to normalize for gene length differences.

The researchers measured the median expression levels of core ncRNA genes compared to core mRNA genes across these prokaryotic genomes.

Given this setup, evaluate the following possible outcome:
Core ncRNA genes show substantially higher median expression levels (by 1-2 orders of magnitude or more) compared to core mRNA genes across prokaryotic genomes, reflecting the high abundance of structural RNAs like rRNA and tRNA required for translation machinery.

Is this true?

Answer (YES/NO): YES